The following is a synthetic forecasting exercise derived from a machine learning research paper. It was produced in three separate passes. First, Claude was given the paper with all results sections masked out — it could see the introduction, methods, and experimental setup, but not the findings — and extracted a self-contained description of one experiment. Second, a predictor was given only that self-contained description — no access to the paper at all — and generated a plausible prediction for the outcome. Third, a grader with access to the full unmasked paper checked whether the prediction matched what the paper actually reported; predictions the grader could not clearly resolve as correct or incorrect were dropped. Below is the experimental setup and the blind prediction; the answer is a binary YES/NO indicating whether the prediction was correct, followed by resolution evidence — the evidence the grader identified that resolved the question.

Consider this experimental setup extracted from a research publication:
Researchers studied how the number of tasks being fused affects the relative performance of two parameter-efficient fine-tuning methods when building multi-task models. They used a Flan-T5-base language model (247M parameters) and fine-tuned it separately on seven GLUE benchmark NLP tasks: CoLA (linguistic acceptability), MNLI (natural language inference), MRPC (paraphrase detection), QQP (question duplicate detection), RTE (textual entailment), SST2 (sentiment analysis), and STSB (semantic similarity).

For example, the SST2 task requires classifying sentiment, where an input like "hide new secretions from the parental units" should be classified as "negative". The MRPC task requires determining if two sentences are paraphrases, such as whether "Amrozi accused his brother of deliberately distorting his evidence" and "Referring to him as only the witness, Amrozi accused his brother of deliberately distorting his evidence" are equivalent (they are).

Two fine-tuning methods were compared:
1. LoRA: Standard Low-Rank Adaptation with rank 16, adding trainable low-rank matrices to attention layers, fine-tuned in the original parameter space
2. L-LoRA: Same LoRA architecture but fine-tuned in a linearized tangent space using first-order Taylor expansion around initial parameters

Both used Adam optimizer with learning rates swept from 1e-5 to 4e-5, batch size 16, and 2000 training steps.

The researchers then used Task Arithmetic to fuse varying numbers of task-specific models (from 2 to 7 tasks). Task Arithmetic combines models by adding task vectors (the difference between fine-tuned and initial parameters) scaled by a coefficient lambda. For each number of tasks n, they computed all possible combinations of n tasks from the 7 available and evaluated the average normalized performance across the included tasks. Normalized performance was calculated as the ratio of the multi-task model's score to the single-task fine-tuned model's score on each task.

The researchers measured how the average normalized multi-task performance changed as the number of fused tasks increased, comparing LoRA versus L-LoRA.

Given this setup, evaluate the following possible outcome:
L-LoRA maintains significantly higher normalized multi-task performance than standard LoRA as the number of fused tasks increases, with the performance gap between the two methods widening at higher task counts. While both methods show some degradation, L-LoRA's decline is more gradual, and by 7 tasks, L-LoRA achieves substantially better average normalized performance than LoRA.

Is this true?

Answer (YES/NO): NO